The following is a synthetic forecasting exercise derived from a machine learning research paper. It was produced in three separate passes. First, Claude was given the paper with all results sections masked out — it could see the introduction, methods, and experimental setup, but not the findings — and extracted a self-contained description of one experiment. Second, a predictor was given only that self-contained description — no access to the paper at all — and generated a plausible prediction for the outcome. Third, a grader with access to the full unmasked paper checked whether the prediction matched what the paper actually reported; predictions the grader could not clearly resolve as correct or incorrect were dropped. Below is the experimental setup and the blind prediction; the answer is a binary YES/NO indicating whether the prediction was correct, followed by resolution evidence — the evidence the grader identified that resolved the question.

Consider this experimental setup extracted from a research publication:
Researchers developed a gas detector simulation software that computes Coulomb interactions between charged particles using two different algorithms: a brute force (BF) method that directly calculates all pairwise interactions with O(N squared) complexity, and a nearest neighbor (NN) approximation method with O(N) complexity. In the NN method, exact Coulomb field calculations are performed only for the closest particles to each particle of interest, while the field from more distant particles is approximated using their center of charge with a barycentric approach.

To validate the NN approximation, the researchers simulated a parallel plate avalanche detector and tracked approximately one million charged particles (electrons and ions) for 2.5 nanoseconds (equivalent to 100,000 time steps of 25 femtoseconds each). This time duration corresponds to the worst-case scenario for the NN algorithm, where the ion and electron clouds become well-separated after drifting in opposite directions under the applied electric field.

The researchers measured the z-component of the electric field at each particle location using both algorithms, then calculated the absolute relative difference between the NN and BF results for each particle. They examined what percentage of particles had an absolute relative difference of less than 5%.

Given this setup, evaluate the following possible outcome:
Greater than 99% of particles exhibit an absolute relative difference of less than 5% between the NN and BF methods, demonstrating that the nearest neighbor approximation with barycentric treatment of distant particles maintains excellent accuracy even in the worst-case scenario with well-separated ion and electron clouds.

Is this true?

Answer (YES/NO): NO